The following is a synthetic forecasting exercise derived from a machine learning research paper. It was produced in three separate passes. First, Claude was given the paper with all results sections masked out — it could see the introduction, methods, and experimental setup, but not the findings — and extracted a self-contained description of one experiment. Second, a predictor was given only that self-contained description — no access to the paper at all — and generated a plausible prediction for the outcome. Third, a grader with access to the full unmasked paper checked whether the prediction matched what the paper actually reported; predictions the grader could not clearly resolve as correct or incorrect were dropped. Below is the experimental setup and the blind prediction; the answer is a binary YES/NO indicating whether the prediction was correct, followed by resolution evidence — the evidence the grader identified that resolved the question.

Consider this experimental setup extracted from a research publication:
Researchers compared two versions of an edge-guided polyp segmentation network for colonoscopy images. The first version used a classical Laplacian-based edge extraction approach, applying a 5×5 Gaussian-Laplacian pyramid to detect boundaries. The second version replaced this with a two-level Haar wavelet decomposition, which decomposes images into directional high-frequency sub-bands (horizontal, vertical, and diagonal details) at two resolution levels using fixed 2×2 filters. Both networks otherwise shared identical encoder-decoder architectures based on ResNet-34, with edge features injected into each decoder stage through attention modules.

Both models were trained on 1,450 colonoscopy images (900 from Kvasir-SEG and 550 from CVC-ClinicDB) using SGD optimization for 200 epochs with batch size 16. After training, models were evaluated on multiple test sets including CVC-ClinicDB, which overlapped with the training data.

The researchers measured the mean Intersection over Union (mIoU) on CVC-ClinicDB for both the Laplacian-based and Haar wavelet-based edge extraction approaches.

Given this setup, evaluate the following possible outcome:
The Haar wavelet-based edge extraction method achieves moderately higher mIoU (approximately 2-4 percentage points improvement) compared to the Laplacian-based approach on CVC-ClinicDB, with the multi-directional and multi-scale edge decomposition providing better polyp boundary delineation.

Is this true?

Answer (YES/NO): NO